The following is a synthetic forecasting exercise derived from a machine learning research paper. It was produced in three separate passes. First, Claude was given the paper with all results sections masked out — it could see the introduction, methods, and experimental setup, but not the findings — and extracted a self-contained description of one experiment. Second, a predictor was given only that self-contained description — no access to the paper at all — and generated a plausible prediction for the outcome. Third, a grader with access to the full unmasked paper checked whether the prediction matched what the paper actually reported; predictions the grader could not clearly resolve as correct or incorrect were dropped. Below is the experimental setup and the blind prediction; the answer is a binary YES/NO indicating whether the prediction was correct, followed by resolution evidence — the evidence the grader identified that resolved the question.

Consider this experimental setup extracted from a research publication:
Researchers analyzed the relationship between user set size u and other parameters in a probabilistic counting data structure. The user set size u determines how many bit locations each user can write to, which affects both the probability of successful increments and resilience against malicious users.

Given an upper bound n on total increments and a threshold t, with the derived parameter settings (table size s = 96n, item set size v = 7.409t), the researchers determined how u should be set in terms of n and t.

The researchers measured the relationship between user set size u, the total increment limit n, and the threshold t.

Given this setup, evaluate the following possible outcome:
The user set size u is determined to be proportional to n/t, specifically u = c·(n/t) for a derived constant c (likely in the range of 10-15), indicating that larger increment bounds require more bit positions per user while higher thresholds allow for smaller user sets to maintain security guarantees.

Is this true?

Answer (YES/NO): NO